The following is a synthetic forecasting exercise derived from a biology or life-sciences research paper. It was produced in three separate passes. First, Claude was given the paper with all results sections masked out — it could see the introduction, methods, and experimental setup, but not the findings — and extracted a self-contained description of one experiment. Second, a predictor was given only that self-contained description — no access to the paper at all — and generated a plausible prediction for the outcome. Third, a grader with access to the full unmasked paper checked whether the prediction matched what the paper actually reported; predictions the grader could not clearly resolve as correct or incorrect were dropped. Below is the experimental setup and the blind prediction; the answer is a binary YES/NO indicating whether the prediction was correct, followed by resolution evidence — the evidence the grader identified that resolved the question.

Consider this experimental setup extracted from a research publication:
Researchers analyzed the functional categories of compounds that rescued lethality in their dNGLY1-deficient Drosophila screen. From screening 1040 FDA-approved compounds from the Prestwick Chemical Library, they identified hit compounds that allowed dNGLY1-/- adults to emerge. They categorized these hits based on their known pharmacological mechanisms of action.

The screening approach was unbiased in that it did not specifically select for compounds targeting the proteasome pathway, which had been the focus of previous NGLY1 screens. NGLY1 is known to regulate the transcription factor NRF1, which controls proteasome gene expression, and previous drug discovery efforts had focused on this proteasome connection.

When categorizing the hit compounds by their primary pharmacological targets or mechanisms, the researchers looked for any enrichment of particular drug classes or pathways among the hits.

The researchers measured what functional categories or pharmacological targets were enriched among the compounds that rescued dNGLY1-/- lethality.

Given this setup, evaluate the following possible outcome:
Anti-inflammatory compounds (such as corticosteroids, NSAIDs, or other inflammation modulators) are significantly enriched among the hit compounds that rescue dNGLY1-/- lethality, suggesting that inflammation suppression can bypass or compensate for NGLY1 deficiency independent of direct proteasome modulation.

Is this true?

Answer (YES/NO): NO